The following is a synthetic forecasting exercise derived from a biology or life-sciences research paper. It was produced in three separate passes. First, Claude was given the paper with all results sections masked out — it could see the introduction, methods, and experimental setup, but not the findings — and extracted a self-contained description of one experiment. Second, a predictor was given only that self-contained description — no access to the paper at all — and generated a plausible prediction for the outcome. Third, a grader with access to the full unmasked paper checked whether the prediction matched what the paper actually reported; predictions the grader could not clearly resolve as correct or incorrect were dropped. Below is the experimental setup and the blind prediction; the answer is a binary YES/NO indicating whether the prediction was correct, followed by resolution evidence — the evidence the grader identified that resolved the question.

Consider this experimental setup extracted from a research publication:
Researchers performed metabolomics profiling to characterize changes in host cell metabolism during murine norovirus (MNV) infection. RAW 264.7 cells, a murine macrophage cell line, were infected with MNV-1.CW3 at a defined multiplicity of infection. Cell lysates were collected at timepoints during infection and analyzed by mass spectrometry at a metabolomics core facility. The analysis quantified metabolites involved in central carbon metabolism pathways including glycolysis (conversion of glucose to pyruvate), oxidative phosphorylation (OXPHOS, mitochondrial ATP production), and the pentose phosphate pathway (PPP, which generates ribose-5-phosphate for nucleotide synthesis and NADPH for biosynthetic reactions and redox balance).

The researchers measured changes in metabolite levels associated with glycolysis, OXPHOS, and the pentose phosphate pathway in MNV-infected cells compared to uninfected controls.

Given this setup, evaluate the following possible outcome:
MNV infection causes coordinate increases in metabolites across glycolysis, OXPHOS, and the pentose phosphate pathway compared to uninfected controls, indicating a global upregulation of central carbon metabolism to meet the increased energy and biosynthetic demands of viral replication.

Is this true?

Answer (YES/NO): YES